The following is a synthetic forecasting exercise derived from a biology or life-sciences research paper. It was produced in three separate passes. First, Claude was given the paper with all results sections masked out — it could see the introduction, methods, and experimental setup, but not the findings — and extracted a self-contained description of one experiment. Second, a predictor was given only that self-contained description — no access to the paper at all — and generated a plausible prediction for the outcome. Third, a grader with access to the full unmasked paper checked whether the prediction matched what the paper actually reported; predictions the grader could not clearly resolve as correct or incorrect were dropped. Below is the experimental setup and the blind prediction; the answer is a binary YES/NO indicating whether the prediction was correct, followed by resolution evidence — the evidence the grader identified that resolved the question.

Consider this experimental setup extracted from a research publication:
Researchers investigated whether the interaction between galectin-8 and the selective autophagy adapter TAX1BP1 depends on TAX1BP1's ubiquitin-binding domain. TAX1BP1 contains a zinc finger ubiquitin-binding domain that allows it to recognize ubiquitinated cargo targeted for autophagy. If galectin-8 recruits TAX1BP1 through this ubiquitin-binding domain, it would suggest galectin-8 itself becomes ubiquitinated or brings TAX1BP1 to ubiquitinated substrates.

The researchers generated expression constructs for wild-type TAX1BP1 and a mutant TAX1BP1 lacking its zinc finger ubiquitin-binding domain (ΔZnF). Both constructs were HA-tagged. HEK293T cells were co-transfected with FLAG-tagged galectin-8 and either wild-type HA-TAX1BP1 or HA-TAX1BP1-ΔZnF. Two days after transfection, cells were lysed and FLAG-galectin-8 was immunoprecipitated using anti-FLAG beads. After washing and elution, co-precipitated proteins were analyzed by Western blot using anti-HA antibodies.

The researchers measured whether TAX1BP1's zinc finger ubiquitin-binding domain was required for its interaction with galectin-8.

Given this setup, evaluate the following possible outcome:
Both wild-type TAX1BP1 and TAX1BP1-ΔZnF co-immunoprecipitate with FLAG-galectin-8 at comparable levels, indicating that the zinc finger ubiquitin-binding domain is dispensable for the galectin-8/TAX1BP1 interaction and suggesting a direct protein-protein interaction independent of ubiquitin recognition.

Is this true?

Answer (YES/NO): YES